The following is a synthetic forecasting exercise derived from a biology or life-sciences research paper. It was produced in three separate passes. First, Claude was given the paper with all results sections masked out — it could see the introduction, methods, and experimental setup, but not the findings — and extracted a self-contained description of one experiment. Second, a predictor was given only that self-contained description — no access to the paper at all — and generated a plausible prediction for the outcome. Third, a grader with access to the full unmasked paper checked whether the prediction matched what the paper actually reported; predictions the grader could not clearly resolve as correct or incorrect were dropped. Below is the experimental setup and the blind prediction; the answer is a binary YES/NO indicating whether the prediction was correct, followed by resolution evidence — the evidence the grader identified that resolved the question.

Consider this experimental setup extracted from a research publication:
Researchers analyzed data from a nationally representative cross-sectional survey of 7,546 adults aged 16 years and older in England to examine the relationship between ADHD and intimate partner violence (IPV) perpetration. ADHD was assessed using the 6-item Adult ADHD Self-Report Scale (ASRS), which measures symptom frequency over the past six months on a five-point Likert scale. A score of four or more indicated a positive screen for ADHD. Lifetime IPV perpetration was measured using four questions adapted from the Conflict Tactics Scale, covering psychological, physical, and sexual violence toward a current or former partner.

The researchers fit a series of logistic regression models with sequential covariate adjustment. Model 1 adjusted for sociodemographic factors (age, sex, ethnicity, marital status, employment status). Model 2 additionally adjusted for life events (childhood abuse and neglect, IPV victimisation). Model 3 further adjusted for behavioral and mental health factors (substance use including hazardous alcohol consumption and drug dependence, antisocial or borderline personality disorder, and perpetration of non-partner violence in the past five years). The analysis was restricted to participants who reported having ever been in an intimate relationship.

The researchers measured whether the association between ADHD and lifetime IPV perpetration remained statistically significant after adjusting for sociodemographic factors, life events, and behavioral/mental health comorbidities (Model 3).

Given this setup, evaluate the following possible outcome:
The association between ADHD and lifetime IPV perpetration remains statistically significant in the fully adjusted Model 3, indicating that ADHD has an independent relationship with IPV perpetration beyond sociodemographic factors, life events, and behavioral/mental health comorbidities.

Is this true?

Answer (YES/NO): NO